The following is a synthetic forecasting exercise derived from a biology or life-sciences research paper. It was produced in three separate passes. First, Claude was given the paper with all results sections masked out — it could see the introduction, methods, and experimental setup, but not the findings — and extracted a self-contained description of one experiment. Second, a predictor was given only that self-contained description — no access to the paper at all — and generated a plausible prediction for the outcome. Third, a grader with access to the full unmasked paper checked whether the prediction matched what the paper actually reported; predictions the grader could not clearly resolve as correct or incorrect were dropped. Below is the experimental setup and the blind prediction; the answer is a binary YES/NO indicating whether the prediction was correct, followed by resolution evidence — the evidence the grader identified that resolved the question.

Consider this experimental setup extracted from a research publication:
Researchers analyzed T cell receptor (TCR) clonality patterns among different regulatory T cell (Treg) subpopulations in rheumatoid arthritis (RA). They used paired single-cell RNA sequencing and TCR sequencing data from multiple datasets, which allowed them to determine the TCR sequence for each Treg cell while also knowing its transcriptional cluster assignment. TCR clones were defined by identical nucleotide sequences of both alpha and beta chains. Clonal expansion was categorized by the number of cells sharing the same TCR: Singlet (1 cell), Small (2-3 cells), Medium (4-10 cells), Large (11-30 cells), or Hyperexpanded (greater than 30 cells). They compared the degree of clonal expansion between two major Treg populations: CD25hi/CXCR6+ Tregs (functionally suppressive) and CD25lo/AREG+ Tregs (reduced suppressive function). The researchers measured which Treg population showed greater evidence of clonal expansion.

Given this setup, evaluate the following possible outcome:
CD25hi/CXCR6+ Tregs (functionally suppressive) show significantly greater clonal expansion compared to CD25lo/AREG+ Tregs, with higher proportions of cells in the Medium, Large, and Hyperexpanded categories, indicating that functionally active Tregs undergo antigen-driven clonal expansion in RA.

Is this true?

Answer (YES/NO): YES